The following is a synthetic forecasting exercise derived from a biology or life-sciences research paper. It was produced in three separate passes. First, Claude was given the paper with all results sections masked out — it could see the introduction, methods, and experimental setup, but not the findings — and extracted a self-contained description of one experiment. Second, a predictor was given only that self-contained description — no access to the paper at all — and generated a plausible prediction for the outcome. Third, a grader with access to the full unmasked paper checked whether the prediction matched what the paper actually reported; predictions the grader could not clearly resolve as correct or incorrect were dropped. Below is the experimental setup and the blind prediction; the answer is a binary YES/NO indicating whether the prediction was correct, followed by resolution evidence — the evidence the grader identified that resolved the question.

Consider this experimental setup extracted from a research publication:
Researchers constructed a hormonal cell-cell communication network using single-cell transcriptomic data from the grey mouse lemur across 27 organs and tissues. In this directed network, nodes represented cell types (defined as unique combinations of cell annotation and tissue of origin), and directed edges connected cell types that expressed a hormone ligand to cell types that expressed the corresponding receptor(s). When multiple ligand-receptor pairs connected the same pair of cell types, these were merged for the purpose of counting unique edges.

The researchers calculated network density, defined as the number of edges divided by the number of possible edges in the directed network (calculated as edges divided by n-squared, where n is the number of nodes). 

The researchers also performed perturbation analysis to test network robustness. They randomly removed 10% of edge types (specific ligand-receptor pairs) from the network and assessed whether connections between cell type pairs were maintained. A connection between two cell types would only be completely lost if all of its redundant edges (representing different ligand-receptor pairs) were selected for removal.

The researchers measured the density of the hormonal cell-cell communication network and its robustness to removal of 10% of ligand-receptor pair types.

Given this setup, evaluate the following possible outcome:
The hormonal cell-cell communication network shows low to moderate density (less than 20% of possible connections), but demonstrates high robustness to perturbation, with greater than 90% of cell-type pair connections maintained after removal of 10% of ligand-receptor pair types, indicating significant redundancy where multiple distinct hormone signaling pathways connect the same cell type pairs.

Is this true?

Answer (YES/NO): NO